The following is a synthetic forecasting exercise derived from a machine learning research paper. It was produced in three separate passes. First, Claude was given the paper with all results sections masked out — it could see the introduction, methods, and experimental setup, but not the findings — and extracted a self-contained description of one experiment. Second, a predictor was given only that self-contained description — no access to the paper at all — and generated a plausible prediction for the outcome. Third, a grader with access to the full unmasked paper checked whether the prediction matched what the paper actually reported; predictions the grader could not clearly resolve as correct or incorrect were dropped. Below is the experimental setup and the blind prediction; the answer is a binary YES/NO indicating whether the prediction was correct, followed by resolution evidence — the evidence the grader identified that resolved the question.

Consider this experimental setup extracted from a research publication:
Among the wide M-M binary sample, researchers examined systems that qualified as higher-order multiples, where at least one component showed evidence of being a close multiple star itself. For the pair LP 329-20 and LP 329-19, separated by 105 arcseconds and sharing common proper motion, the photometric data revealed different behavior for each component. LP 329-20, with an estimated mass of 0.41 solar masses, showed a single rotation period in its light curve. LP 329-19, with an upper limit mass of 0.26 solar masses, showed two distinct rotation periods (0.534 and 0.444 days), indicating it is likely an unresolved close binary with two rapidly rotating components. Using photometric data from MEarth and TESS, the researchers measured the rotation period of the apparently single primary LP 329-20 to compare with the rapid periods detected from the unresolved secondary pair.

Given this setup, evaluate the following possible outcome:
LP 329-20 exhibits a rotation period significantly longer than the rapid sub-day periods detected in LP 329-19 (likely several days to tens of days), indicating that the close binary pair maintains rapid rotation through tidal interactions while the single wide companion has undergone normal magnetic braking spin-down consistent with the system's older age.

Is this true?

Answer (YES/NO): NO